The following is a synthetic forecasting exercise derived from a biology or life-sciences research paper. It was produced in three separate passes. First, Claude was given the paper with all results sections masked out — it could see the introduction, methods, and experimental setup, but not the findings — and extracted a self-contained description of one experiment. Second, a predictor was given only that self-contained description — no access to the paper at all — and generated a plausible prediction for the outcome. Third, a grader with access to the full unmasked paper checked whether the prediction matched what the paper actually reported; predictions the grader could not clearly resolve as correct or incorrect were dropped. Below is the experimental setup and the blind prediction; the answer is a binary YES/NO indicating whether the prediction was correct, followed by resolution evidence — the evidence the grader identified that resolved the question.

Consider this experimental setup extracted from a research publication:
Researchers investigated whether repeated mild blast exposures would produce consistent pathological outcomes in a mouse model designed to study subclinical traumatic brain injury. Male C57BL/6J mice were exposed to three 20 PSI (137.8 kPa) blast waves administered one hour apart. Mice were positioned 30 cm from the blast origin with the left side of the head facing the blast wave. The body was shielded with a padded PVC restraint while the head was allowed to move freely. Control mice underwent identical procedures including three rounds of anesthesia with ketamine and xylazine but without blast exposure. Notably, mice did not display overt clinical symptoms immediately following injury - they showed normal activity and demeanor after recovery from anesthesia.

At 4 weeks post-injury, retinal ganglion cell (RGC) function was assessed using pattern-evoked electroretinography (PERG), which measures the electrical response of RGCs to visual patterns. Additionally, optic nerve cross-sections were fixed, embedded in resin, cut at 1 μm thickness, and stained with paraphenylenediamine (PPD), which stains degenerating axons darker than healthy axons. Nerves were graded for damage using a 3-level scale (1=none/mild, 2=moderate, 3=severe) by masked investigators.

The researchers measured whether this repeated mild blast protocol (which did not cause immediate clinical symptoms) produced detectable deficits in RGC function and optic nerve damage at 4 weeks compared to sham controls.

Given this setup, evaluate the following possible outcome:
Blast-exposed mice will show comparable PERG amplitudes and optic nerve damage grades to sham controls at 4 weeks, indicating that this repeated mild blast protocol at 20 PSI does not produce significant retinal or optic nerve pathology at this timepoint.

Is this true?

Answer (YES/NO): NO